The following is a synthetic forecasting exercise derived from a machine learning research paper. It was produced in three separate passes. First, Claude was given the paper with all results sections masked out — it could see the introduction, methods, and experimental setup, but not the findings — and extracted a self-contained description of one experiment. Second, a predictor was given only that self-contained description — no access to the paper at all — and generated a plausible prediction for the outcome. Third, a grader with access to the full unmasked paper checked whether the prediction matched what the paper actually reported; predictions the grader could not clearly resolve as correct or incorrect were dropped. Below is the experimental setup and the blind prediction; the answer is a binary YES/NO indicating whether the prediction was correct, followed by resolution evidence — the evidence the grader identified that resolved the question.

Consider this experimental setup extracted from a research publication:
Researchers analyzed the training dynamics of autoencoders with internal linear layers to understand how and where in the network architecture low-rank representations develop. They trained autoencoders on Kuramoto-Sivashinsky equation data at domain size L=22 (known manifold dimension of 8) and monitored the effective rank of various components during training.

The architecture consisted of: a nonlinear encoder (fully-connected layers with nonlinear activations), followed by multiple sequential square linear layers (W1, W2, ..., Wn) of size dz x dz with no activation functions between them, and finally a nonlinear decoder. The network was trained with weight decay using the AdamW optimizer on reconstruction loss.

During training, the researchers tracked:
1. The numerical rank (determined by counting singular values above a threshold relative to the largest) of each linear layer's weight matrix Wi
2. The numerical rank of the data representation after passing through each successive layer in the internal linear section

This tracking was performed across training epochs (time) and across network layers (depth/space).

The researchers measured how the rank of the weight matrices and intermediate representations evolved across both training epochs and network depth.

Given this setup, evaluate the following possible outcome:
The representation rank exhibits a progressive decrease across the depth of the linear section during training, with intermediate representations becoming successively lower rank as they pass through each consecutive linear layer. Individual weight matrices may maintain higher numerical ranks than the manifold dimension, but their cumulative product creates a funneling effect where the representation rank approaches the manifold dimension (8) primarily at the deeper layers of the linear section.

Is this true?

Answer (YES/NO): YES